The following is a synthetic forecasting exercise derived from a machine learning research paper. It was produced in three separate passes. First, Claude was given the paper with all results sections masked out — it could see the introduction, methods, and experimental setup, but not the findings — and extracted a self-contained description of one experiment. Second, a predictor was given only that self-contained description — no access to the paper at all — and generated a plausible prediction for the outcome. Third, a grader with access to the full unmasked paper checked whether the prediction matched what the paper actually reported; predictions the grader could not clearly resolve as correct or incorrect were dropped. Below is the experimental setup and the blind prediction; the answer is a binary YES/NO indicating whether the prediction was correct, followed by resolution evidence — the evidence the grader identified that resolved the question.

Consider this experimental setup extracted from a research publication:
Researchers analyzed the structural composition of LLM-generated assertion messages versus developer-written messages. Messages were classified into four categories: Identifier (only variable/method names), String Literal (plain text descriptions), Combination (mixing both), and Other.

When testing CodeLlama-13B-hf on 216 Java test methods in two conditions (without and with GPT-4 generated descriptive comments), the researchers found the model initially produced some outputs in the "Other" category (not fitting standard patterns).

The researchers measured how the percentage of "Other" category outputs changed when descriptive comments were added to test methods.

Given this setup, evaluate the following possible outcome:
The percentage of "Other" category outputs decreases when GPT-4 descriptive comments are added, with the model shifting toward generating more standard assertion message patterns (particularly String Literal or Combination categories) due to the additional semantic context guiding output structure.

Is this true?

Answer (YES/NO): YES